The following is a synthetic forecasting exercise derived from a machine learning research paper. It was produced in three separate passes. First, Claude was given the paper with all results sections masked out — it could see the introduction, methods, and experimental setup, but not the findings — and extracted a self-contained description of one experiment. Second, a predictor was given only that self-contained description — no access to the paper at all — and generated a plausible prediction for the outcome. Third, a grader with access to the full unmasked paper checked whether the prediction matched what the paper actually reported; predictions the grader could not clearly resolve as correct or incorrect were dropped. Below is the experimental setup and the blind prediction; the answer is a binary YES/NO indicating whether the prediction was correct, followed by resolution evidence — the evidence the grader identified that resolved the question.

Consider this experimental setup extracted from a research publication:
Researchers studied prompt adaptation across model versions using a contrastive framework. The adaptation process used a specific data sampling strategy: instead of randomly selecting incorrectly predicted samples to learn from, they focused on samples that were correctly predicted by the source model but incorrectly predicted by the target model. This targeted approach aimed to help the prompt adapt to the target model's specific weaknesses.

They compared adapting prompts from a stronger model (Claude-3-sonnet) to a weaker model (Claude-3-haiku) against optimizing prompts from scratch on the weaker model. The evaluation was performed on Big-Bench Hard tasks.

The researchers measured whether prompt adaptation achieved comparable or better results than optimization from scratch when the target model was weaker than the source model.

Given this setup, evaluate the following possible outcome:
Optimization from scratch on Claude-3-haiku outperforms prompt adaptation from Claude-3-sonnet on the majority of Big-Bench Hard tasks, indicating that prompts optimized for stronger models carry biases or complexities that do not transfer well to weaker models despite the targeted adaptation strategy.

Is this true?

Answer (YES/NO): NO